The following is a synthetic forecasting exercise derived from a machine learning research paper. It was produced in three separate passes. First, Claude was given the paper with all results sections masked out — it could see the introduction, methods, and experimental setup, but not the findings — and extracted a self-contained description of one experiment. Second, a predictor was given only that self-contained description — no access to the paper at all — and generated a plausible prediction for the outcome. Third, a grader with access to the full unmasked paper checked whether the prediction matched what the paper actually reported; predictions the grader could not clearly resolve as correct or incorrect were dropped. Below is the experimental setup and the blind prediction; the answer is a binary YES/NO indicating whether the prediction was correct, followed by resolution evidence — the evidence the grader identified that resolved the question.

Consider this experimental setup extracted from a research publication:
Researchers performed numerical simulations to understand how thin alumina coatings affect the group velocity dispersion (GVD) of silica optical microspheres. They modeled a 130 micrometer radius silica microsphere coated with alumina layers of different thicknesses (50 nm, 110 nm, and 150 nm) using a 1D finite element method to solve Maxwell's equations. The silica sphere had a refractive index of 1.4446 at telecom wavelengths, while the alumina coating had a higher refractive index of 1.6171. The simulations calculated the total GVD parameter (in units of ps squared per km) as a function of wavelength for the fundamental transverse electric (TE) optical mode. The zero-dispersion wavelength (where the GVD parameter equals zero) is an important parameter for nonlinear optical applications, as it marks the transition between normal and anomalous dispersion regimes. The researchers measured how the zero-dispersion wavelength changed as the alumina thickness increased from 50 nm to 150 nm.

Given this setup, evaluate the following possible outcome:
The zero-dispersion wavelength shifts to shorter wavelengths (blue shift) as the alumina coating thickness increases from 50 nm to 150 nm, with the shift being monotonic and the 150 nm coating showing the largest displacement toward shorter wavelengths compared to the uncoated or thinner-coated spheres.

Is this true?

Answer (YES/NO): NO